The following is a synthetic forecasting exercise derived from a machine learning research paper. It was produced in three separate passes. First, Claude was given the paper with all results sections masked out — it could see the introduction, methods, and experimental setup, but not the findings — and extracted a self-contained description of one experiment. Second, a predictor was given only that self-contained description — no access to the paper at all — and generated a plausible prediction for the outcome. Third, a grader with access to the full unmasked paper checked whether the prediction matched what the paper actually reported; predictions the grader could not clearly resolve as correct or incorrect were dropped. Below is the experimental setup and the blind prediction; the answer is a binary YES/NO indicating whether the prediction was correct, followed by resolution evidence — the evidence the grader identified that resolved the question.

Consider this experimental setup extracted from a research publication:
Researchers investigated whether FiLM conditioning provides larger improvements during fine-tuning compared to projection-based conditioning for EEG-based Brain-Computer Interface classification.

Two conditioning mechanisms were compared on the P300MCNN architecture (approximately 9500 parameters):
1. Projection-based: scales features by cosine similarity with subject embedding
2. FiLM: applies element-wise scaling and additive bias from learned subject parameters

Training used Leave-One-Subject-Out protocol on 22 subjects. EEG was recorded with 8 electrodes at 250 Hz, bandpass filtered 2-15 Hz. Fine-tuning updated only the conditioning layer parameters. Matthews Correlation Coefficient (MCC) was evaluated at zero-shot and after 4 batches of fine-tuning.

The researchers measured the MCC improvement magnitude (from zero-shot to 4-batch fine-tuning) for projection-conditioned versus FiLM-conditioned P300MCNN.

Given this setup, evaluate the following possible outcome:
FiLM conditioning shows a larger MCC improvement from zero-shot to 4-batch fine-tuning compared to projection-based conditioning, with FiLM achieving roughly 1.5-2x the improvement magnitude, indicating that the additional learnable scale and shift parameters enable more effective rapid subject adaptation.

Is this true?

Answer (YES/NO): NO